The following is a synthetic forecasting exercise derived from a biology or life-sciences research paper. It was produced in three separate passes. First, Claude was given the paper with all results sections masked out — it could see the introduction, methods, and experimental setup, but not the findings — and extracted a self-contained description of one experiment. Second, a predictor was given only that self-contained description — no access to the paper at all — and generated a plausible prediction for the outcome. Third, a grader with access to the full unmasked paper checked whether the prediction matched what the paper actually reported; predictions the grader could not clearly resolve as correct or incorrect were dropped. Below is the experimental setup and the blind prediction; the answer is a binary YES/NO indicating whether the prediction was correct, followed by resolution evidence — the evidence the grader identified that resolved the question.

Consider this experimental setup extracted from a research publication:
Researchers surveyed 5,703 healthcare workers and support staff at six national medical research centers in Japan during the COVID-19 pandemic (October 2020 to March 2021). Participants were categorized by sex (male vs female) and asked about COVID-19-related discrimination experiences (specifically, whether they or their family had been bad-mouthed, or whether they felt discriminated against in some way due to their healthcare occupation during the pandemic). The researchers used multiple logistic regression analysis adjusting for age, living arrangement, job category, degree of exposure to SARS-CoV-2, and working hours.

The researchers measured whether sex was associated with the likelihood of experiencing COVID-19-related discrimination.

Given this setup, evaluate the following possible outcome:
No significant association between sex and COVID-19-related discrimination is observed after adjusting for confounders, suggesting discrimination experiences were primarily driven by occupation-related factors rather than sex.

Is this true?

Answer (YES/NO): NO